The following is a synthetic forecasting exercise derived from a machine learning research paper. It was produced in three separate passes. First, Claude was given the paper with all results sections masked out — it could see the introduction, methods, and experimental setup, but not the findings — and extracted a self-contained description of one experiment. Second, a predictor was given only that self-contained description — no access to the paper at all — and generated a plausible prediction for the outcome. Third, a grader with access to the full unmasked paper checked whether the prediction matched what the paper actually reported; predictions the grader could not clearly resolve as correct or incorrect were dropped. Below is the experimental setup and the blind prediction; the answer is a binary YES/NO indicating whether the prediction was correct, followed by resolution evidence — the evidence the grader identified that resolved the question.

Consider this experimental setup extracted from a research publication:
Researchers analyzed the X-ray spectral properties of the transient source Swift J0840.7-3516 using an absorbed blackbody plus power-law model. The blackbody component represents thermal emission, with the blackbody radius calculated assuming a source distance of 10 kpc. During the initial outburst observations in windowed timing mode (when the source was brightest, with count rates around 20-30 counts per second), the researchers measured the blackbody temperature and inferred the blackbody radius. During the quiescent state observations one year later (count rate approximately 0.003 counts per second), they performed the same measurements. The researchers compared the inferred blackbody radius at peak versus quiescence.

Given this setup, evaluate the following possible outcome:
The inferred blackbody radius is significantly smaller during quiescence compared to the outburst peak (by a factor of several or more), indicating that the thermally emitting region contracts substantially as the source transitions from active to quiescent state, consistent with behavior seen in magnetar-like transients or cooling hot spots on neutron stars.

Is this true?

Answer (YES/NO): NO